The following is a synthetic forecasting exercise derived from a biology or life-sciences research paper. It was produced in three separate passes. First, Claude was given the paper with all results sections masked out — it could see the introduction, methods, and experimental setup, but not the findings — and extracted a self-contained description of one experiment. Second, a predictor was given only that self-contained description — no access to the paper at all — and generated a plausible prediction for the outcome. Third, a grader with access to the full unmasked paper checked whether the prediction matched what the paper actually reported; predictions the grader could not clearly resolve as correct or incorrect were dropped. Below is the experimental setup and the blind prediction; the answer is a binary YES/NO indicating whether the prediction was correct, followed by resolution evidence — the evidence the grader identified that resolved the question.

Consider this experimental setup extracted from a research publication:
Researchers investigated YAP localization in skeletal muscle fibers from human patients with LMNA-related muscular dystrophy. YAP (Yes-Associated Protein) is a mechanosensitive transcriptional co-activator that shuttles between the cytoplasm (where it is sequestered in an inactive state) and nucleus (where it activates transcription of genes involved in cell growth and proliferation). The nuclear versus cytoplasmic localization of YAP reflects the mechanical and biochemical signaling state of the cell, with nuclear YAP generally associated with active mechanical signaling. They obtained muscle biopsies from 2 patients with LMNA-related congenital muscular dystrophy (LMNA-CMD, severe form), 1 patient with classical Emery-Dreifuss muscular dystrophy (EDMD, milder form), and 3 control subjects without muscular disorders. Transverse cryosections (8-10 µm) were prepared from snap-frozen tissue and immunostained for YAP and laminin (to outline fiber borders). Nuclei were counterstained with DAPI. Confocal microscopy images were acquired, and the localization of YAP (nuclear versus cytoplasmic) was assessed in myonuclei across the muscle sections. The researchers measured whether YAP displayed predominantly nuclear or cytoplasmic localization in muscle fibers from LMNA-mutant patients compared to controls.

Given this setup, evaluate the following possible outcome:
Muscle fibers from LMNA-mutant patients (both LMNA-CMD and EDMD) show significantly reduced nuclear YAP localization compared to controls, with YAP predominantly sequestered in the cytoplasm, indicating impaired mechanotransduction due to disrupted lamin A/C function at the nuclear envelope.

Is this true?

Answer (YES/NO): NO